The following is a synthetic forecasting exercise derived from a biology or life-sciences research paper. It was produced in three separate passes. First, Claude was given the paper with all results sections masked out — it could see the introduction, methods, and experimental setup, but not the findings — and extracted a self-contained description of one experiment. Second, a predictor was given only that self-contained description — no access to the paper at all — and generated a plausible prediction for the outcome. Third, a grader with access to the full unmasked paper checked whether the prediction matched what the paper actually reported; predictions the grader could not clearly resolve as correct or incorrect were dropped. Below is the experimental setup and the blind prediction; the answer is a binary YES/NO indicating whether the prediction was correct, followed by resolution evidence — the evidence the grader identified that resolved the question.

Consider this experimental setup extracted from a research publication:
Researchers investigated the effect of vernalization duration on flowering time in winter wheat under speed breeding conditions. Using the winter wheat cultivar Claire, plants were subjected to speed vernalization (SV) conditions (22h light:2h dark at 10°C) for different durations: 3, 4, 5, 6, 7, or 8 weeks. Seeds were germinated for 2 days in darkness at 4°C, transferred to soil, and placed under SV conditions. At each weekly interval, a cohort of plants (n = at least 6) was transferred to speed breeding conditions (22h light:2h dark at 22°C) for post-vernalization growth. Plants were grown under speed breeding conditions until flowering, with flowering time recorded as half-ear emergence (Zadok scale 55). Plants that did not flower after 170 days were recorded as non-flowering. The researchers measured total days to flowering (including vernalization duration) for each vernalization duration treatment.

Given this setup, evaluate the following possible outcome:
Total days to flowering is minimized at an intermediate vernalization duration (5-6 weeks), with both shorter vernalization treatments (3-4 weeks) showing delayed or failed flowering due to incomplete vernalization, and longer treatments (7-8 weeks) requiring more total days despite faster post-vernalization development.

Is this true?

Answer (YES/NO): NO